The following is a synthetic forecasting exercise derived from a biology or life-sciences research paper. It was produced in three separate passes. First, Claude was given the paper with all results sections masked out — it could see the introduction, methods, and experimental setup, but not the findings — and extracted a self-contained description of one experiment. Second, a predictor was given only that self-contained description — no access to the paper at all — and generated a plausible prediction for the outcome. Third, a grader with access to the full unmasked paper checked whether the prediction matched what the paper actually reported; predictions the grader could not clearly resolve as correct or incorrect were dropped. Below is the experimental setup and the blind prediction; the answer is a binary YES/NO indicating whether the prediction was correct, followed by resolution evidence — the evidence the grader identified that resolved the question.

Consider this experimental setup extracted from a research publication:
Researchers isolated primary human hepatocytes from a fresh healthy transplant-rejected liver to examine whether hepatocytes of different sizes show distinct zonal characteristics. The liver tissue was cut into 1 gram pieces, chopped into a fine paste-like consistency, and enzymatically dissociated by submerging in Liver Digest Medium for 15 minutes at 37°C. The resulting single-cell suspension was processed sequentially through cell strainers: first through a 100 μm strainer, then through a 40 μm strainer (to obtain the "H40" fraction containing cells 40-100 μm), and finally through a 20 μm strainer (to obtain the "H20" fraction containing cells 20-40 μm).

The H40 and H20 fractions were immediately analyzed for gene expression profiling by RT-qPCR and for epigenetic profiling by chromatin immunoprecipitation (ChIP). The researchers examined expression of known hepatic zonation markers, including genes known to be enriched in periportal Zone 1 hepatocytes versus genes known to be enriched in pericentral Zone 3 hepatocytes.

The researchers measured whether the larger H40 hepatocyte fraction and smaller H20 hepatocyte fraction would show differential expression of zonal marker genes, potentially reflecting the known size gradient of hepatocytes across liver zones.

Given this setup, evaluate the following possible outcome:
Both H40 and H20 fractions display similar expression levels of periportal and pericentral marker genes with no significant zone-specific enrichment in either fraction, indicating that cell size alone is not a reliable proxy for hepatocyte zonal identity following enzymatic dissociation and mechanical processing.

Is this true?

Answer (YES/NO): NO